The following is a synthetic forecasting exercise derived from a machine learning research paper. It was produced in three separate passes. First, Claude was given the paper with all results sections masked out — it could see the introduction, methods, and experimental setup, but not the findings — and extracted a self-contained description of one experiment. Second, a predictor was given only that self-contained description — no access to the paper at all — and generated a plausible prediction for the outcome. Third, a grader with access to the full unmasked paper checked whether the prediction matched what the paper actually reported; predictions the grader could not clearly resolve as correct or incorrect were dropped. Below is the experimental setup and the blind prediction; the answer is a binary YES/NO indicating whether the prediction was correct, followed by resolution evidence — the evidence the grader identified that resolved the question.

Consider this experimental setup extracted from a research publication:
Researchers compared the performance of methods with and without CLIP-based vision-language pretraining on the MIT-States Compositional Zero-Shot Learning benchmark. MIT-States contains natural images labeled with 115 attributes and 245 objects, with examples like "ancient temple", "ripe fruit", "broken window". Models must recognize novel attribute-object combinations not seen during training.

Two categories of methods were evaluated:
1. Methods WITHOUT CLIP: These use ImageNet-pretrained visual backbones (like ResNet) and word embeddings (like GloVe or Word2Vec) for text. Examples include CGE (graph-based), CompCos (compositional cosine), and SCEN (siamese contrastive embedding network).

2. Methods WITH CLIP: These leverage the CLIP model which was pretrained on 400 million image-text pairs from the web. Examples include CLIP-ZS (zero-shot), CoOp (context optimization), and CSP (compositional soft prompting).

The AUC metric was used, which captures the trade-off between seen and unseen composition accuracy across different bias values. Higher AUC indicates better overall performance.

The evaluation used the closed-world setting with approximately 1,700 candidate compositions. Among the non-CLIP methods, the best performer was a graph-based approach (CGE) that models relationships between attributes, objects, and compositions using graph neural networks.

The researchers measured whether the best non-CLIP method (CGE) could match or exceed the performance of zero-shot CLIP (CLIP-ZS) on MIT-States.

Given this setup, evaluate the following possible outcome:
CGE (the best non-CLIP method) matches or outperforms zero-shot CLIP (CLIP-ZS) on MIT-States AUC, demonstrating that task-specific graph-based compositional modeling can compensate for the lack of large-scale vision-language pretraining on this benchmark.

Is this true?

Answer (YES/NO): NO